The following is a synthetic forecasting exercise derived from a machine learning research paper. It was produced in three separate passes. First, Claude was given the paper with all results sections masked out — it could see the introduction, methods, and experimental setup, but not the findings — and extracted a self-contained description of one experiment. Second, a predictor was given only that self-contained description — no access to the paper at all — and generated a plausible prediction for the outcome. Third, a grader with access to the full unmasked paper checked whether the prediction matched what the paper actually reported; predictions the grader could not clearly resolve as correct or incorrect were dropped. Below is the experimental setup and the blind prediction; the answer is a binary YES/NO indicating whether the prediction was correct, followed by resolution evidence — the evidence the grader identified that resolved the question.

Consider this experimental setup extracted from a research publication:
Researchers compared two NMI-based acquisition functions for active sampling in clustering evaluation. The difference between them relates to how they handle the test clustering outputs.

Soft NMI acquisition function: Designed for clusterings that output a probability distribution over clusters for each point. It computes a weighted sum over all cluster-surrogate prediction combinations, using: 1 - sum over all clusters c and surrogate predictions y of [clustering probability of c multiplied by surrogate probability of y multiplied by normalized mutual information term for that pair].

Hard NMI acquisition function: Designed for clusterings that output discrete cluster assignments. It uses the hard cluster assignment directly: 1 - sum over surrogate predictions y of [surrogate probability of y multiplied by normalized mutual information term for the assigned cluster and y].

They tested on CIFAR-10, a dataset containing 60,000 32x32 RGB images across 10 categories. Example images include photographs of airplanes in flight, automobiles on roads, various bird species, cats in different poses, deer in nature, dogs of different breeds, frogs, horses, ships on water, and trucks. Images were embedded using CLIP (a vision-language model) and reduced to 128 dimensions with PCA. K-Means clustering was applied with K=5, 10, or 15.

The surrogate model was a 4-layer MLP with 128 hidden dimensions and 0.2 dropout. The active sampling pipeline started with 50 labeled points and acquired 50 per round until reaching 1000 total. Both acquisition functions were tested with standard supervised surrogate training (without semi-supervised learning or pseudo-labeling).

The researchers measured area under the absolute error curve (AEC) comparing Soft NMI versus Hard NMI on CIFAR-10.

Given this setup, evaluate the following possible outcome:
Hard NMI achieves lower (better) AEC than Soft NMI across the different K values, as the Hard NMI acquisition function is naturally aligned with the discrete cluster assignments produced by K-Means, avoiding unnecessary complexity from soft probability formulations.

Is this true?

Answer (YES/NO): NO